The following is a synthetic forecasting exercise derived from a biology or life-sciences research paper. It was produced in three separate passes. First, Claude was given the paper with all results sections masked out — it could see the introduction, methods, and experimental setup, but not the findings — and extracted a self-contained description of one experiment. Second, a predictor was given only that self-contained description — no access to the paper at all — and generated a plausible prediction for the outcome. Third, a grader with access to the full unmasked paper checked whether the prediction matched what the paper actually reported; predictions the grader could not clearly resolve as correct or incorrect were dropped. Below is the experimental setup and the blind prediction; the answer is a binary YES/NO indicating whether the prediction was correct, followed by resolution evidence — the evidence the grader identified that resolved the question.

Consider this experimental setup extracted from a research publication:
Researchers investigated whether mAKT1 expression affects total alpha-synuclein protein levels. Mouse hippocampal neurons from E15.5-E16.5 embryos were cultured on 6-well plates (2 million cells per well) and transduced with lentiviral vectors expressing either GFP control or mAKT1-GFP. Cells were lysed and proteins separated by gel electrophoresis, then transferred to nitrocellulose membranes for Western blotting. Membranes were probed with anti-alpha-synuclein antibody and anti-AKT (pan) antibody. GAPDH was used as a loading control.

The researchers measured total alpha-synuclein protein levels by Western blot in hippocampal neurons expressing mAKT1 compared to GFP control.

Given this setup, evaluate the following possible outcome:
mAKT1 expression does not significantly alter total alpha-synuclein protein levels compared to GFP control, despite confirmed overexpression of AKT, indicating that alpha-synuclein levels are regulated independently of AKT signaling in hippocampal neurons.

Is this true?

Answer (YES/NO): YES